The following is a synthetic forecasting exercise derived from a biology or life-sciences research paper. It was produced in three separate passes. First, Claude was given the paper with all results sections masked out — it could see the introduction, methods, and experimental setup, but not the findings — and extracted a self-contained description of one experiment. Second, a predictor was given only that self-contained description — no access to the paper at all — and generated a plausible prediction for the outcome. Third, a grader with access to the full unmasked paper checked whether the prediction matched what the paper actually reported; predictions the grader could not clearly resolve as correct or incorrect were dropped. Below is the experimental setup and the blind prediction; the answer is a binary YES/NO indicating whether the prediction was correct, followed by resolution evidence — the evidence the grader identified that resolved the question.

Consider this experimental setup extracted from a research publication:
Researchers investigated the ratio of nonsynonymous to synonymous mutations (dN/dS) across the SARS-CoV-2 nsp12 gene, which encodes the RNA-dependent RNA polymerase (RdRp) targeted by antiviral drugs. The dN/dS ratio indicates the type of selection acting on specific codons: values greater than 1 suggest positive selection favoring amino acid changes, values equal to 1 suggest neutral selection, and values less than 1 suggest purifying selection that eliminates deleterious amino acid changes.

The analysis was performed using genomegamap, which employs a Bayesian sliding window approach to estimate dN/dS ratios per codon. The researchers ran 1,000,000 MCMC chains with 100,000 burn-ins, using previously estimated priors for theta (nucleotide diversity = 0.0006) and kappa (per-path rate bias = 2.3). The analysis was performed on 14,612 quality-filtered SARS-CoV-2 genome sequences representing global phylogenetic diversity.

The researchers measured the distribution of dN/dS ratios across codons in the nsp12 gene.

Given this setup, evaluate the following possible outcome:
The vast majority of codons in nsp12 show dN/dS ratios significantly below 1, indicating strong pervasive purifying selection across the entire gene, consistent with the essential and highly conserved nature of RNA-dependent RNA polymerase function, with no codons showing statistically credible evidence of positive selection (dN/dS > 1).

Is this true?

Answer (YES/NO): NO